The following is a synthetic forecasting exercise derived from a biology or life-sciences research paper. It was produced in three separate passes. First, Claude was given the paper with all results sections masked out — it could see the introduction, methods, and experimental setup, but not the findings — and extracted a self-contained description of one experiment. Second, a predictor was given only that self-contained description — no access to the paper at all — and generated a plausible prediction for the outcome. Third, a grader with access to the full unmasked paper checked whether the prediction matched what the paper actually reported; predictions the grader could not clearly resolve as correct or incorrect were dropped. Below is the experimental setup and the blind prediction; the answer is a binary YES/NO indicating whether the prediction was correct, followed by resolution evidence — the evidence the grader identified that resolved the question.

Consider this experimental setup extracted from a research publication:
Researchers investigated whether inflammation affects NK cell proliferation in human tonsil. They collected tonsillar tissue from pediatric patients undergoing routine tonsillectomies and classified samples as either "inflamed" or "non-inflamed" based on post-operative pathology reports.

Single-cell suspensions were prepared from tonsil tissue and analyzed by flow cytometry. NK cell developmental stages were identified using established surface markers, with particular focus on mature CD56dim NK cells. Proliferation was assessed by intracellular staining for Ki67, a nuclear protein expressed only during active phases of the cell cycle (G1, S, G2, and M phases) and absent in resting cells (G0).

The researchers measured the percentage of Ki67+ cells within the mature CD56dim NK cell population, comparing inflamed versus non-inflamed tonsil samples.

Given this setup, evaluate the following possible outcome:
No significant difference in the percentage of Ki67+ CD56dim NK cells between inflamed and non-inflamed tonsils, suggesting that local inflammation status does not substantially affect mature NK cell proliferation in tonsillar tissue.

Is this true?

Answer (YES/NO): NO